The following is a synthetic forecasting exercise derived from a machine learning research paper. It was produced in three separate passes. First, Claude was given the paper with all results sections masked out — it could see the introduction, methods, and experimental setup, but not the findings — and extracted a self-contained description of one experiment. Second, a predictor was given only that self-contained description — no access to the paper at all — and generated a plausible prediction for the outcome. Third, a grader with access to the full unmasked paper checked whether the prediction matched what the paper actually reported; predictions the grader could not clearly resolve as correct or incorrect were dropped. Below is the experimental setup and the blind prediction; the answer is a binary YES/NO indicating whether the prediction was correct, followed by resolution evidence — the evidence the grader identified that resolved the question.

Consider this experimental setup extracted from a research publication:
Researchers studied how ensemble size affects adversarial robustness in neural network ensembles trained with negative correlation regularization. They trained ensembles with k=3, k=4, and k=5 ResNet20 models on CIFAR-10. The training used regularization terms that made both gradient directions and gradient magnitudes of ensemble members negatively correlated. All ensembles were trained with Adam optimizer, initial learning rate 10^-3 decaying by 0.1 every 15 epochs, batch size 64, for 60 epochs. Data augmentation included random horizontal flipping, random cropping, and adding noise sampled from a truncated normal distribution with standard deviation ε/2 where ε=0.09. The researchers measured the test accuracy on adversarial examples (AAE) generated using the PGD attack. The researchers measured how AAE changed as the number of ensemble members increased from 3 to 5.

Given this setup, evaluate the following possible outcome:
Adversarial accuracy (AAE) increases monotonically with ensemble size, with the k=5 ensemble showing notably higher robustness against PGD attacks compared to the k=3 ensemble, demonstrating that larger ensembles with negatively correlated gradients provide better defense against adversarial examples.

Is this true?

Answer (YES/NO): NO